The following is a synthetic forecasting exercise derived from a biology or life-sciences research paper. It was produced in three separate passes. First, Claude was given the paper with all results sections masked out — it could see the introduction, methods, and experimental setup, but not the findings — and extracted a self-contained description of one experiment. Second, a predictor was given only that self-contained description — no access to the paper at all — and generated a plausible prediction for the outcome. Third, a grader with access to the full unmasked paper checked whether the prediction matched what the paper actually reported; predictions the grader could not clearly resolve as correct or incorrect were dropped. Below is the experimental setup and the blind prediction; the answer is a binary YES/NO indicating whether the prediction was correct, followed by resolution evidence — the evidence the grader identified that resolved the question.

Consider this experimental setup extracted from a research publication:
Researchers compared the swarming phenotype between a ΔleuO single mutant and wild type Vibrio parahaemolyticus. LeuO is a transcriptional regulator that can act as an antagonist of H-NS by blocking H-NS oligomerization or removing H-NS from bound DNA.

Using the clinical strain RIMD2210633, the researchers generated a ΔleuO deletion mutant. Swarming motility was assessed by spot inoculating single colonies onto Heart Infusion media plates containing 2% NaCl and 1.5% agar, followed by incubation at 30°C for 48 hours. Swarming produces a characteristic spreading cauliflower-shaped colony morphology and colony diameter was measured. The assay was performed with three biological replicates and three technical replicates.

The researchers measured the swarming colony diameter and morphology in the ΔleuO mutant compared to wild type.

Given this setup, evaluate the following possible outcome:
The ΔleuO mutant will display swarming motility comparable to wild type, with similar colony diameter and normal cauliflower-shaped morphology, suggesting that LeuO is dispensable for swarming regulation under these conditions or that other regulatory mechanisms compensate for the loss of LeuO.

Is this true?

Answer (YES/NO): NO